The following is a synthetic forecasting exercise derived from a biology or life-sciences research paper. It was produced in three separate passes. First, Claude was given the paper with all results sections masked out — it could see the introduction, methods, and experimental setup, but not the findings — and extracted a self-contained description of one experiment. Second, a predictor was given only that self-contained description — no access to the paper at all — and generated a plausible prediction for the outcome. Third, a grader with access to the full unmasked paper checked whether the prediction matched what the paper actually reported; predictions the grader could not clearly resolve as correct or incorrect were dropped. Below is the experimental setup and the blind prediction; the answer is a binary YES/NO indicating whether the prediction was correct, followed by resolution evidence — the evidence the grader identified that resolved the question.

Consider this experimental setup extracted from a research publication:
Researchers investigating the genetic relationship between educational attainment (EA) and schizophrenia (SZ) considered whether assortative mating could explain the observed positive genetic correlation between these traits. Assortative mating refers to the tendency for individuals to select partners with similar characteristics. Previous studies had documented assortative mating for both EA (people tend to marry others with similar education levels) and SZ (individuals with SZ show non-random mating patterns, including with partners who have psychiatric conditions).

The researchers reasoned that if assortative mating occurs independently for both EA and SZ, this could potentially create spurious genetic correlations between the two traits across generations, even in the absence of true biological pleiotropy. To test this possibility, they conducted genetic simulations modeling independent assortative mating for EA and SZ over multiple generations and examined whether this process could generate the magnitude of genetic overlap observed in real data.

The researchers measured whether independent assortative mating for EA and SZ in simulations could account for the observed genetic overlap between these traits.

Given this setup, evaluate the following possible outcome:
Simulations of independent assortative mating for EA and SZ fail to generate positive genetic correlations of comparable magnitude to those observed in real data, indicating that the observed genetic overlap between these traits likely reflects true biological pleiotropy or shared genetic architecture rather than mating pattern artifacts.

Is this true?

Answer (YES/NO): YES